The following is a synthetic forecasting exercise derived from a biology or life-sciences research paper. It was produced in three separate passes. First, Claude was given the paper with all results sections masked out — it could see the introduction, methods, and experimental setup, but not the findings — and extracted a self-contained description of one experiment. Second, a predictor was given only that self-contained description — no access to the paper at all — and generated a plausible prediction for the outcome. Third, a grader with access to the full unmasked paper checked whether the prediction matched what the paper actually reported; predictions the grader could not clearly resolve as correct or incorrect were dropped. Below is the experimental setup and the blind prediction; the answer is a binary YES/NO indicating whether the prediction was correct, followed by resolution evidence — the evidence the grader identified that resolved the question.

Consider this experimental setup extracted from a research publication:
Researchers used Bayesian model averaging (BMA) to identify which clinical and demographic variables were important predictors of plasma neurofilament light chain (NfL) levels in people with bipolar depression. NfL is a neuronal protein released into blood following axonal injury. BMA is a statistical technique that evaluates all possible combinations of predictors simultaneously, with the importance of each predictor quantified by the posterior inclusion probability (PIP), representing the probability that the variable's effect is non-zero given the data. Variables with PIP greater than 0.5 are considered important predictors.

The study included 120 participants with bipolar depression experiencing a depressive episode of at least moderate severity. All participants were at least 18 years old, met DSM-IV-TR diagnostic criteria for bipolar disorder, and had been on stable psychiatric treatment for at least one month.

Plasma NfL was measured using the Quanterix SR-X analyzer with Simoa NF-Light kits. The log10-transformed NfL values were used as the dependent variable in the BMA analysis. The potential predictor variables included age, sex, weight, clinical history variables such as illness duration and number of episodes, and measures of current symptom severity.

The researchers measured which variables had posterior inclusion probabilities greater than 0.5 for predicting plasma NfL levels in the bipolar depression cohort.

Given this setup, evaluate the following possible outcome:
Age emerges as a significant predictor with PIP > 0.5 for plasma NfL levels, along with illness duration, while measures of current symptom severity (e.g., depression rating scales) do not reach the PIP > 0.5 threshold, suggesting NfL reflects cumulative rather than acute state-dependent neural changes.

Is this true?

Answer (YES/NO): NO